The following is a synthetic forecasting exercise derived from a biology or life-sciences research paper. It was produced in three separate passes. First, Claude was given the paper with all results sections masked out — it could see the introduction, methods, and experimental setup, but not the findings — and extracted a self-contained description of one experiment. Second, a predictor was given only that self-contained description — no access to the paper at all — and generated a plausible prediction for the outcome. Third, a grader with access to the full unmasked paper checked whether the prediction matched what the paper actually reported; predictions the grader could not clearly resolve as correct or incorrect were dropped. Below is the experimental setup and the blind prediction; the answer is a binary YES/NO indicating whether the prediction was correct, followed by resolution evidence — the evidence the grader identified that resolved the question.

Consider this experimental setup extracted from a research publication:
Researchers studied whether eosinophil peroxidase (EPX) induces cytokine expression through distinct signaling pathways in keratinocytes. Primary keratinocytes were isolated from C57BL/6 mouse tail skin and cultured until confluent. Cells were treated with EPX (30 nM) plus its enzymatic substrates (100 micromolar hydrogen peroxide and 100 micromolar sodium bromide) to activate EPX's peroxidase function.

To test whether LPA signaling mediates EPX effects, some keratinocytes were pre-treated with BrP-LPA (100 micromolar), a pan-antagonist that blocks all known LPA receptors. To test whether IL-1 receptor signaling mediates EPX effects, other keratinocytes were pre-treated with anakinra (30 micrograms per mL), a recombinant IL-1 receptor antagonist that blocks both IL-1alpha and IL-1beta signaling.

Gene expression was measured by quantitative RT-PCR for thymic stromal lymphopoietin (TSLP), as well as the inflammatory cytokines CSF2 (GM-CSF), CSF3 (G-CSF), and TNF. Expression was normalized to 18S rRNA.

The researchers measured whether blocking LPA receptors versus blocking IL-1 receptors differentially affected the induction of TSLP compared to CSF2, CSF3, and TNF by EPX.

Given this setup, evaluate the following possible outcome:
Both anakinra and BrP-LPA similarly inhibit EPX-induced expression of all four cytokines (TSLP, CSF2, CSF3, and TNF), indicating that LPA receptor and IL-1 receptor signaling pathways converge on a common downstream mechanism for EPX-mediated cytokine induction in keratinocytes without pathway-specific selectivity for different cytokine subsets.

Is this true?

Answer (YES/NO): NO